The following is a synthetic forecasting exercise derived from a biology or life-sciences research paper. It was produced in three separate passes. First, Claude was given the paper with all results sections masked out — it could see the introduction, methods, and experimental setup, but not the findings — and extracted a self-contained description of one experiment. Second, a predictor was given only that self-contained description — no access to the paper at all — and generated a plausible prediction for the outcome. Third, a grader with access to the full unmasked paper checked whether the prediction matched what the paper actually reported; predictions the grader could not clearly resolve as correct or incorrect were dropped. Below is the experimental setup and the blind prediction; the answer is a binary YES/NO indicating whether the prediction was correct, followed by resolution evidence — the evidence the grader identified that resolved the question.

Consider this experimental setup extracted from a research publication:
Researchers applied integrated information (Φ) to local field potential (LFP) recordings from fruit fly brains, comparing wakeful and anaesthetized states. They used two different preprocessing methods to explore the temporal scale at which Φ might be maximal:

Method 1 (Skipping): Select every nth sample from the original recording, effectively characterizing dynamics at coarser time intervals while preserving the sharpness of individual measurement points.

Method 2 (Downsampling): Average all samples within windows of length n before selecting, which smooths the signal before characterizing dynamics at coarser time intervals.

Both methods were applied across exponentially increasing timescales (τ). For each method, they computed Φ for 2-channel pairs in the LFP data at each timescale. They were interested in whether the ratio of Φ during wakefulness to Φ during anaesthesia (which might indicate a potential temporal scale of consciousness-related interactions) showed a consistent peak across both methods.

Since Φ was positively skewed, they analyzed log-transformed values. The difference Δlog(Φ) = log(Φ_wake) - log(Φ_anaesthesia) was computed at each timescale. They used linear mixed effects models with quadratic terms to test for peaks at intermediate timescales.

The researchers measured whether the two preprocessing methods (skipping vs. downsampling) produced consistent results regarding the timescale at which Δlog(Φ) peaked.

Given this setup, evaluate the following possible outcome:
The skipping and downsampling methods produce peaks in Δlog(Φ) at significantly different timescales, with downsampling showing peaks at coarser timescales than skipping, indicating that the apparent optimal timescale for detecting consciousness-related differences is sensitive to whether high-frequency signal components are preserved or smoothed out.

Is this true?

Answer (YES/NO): NO